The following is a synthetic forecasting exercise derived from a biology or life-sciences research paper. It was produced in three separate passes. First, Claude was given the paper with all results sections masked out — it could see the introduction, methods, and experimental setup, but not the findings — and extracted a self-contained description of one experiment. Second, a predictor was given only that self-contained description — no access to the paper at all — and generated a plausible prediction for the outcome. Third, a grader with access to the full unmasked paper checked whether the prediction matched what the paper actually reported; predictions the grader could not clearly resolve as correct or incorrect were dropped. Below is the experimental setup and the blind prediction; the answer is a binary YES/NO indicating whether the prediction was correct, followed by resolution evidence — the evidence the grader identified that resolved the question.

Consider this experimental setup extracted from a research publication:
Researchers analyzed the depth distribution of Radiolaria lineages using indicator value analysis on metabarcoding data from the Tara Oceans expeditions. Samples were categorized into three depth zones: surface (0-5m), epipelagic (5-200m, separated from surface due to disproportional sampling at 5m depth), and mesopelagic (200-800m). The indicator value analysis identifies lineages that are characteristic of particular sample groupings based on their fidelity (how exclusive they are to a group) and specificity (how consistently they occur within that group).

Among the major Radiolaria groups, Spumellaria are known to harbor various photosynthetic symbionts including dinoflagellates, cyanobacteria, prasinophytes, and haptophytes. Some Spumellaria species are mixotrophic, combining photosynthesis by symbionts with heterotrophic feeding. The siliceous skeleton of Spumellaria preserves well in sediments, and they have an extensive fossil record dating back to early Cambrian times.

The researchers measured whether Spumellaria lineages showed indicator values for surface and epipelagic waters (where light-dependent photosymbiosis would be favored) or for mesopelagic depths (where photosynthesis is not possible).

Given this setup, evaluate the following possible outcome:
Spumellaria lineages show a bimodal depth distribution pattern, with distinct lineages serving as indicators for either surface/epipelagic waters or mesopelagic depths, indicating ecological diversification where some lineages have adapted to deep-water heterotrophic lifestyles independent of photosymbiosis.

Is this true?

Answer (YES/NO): NO